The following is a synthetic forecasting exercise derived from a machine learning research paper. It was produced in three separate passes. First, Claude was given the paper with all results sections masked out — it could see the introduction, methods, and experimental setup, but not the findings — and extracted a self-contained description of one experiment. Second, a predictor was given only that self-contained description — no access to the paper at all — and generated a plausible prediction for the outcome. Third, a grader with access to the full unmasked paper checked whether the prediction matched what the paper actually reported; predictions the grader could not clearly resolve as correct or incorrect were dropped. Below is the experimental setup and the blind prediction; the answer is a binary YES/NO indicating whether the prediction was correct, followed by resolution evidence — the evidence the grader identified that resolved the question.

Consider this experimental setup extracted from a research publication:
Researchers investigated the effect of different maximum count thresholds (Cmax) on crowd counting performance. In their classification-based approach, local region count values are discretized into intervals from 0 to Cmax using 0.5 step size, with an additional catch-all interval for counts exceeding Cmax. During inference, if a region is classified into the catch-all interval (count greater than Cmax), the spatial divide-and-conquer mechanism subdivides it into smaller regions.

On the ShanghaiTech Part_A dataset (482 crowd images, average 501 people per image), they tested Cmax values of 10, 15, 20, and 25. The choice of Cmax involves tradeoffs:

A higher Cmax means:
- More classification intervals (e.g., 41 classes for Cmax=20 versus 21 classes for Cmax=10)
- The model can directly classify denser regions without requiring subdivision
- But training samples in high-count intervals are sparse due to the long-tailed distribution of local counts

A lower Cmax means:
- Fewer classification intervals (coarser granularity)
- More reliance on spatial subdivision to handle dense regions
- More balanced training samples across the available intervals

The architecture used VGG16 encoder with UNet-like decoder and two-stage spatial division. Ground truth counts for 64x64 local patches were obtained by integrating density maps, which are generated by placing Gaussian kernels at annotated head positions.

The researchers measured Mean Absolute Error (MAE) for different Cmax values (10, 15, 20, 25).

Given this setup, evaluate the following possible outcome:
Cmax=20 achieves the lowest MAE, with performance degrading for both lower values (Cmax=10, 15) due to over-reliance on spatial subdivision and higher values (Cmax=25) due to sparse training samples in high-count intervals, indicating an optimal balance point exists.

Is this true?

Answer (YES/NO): NO